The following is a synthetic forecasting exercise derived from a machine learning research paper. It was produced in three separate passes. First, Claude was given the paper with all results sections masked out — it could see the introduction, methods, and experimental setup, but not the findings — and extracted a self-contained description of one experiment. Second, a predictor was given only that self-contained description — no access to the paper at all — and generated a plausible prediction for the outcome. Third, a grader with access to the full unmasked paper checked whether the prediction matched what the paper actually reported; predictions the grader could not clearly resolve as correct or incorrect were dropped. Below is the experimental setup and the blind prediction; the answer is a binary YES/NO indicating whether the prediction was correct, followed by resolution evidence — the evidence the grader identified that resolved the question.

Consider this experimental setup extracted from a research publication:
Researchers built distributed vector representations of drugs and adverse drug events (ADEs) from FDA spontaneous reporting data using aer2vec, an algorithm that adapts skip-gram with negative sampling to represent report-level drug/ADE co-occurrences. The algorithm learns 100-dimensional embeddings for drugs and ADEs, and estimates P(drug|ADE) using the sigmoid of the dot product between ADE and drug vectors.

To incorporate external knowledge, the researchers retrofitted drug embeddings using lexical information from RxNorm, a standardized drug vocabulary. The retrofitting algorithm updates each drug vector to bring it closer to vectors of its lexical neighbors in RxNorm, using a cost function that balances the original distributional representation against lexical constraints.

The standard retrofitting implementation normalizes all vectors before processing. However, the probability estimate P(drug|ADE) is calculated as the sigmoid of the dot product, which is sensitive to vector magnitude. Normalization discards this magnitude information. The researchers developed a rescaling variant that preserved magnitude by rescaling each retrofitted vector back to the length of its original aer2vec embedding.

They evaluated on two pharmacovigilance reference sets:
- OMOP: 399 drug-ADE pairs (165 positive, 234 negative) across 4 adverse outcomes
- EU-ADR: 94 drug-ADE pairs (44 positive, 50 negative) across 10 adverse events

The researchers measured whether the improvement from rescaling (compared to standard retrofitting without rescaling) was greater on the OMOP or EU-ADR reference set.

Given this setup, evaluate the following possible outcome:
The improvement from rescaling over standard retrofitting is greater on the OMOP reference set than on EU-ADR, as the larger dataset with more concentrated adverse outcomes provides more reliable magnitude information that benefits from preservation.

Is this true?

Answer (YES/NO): YES